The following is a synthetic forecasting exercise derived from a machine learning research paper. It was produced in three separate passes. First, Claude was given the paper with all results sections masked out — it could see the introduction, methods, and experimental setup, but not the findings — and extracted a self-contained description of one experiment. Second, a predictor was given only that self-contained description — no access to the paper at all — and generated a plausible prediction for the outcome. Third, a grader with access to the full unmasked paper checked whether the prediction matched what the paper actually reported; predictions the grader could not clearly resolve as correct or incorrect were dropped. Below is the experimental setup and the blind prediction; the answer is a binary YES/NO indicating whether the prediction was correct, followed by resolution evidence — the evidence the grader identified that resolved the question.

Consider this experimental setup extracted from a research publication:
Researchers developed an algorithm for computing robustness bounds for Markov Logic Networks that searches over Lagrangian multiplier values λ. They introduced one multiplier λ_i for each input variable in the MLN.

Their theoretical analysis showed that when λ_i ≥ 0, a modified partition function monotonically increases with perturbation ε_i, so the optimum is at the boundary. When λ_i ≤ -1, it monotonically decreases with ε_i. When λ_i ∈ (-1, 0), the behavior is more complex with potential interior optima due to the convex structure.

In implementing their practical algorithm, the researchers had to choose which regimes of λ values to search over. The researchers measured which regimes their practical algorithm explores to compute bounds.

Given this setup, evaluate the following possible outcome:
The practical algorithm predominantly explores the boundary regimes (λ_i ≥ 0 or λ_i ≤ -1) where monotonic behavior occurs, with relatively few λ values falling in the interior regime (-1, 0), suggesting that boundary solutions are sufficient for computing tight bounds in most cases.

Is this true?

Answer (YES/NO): NO